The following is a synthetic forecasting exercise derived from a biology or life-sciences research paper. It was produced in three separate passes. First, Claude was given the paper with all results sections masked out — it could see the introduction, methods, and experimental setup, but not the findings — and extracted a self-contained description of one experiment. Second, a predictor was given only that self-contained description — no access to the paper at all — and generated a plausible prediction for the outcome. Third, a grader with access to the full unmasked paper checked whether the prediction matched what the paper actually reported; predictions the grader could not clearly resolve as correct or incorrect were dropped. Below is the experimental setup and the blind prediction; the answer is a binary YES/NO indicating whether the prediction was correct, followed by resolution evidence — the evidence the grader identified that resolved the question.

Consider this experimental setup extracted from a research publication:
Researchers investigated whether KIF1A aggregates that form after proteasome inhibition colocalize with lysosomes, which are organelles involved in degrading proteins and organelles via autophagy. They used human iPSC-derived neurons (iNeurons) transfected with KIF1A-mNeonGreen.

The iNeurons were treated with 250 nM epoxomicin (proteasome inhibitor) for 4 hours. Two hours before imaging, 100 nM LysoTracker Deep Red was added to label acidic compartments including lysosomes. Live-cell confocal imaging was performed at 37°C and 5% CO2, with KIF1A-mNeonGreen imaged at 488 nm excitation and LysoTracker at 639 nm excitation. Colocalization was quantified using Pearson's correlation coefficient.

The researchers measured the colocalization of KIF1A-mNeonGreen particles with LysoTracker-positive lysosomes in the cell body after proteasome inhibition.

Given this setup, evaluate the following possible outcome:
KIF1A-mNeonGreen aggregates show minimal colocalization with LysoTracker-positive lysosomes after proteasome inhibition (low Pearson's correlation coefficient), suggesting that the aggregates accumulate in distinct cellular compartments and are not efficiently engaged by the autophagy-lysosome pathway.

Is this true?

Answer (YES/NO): NO